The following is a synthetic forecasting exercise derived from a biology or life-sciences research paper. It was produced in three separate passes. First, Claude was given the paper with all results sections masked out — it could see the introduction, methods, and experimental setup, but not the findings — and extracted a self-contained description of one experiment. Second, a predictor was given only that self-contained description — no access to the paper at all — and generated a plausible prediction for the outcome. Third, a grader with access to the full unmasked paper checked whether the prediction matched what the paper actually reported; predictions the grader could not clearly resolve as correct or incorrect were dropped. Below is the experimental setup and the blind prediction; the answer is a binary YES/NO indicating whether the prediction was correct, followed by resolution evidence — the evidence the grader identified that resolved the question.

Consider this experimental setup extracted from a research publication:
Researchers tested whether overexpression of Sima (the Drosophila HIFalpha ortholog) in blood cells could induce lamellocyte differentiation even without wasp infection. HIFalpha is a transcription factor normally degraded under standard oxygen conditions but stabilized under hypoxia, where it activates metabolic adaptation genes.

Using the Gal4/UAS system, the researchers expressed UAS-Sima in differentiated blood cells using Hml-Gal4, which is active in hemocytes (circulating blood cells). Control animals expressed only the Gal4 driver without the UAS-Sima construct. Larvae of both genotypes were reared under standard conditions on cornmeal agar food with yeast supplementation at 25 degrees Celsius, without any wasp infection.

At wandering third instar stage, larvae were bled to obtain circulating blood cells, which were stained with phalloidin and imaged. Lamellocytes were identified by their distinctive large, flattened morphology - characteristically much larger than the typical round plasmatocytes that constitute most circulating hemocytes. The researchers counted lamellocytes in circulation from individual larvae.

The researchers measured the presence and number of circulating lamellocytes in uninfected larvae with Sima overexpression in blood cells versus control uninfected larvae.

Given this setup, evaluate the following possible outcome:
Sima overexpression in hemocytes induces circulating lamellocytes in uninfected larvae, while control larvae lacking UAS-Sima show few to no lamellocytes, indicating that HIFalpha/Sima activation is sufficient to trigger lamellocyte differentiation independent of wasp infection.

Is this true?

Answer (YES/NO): YES